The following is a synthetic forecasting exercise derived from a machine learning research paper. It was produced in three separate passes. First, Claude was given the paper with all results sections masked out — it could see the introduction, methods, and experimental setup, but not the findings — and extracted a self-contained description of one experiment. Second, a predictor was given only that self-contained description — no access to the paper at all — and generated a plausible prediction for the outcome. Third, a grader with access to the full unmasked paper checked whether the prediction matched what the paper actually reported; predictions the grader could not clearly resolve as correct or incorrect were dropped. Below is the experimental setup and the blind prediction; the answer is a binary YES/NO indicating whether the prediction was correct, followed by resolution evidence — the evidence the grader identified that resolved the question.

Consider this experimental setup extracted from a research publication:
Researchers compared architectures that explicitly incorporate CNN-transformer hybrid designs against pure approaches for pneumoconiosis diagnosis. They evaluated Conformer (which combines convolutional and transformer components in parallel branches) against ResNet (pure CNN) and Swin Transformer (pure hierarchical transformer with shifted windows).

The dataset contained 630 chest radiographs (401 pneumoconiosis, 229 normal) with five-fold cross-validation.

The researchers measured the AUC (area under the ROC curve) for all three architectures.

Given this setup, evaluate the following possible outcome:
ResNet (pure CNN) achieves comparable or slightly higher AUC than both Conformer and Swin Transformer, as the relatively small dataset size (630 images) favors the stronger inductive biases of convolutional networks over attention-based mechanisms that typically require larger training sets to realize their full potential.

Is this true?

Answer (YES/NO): YES